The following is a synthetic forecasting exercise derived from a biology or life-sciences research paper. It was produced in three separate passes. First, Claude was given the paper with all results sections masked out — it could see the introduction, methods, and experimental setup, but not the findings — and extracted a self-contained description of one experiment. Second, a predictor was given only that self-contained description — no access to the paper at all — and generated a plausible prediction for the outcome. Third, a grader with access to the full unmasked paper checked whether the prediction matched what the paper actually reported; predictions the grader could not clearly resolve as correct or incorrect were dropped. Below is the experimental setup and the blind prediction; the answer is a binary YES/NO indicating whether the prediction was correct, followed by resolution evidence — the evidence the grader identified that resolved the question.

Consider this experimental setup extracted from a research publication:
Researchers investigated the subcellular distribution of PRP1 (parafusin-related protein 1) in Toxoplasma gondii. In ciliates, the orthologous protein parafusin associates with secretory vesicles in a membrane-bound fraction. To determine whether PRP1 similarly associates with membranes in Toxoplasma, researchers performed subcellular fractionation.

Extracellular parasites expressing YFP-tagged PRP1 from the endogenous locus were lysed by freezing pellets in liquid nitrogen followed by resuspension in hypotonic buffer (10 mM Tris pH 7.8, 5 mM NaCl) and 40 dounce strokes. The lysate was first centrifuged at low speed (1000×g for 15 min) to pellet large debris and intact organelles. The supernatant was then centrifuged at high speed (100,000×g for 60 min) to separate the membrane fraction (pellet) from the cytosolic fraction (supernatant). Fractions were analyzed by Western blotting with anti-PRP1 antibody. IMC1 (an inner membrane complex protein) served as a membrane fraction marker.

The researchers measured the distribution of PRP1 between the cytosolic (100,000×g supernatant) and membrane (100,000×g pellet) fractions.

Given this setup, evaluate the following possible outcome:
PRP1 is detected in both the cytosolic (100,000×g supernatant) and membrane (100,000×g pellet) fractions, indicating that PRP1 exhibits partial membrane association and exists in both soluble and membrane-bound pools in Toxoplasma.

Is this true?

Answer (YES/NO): YES